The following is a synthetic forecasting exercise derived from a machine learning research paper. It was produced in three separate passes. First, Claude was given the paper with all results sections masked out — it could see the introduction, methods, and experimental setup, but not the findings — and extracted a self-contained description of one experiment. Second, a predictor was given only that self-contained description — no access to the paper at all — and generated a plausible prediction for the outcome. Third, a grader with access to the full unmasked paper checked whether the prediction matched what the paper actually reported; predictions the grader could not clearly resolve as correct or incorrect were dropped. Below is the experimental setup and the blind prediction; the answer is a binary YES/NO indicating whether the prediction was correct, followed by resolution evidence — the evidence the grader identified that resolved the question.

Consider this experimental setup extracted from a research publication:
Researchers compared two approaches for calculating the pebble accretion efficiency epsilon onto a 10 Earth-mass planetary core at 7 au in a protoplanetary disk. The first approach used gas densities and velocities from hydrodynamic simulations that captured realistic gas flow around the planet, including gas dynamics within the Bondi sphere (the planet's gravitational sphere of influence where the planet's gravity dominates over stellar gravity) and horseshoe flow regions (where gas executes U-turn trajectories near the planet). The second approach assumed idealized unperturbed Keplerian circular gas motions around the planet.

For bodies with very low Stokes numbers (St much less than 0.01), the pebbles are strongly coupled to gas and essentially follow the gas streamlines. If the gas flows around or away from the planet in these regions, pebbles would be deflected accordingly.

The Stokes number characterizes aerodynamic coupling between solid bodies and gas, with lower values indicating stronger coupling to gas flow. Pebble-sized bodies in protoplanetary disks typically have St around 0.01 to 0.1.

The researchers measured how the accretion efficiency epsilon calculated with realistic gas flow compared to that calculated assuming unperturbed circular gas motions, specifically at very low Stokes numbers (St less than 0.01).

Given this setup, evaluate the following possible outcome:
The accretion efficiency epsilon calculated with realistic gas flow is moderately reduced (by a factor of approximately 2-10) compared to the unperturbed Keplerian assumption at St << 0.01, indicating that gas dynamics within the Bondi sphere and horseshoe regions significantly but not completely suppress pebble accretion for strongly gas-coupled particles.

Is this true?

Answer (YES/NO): NO